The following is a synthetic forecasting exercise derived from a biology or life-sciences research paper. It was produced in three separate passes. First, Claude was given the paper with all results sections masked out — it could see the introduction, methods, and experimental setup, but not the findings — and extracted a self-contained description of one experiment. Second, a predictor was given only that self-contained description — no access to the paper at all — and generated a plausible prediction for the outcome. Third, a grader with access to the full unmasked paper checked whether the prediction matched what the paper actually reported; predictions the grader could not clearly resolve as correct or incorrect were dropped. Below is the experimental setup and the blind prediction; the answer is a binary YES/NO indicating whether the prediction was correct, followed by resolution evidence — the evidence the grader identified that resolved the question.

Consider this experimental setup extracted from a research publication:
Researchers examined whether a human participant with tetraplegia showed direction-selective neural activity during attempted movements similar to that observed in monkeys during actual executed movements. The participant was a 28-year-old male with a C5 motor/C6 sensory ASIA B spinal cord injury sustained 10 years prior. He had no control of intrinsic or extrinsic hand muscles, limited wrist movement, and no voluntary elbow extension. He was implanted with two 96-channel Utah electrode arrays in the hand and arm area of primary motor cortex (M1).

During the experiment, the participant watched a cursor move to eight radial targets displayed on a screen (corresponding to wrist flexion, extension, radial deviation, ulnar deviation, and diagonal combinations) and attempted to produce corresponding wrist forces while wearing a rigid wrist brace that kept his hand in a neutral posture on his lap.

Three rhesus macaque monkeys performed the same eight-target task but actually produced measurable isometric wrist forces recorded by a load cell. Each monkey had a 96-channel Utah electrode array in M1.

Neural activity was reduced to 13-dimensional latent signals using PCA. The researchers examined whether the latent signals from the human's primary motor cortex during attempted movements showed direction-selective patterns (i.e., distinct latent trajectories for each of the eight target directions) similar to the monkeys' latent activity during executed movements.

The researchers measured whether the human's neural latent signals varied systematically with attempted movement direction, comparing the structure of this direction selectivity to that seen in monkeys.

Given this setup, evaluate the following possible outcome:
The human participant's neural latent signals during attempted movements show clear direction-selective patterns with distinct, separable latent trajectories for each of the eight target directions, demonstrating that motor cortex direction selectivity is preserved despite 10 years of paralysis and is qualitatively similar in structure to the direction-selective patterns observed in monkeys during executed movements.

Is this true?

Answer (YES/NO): YES